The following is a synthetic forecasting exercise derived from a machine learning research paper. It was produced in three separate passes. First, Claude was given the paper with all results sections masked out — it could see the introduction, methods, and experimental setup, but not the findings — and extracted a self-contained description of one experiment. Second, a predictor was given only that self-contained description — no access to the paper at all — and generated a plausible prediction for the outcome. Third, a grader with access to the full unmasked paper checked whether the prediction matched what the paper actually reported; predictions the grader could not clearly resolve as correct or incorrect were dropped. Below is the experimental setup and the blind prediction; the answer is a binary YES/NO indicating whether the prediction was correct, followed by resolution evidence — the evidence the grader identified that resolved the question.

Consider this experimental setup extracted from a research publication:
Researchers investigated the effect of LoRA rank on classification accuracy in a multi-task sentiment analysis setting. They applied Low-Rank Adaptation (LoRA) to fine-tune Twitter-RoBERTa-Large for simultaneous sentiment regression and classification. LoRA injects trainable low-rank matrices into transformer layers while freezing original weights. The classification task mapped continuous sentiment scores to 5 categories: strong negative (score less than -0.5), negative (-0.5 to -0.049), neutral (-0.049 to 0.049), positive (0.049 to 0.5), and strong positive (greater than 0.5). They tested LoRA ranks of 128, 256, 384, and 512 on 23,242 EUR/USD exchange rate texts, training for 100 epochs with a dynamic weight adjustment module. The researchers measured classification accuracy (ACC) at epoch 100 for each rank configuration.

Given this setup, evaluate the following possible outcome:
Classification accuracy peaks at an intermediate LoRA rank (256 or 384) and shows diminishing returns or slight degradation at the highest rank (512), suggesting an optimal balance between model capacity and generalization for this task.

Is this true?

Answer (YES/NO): NO